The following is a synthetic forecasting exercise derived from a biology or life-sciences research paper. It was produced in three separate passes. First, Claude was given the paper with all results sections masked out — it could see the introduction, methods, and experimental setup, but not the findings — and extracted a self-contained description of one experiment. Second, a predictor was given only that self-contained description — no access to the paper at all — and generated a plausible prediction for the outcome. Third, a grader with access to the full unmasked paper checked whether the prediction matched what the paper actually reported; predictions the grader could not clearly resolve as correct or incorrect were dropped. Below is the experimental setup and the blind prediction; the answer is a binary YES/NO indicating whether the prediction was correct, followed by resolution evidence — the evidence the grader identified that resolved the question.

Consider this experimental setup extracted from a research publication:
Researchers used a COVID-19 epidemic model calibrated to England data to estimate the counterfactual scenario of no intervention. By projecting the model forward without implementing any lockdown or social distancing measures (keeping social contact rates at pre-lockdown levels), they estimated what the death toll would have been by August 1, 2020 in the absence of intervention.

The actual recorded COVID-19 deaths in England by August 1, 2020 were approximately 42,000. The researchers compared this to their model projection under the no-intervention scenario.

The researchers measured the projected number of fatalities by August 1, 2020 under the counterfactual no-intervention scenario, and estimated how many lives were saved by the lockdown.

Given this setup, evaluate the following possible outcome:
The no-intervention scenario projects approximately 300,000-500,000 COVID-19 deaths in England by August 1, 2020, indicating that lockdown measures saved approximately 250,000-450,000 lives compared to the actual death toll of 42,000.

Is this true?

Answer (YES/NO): NO